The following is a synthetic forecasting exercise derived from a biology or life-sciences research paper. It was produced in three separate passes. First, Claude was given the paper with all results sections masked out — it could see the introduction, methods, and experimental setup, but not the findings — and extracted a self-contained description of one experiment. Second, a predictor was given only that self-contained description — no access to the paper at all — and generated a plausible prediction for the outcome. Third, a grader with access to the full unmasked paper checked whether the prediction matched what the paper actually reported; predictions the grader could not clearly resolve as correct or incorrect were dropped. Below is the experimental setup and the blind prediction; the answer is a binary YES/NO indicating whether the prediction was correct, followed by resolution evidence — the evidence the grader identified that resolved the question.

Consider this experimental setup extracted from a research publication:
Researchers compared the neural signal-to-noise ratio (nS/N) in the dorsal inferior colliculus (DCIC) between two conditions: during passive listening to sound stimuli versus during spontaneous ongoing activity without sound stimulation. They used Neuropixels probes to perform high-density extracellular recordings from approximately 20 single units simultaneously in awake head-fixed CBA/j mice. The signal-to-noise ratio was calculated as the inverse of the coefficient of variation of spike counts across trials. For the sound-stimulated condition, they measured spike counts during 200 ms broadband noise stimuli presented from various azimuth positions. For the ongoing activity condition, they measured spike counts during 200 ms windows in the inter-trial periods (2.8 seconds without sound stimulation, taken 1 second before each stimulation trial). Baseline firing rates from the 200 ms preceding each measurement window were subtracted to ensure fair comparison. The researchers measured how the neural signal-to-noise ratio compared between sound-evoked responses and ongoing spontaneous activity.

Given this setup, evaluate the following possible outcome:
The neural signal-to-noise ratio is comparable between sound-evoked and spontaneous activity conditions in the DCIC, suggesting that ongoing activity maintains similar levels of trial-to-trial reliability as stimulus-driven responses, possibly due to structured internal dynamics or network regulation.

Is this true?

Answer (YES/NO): NO